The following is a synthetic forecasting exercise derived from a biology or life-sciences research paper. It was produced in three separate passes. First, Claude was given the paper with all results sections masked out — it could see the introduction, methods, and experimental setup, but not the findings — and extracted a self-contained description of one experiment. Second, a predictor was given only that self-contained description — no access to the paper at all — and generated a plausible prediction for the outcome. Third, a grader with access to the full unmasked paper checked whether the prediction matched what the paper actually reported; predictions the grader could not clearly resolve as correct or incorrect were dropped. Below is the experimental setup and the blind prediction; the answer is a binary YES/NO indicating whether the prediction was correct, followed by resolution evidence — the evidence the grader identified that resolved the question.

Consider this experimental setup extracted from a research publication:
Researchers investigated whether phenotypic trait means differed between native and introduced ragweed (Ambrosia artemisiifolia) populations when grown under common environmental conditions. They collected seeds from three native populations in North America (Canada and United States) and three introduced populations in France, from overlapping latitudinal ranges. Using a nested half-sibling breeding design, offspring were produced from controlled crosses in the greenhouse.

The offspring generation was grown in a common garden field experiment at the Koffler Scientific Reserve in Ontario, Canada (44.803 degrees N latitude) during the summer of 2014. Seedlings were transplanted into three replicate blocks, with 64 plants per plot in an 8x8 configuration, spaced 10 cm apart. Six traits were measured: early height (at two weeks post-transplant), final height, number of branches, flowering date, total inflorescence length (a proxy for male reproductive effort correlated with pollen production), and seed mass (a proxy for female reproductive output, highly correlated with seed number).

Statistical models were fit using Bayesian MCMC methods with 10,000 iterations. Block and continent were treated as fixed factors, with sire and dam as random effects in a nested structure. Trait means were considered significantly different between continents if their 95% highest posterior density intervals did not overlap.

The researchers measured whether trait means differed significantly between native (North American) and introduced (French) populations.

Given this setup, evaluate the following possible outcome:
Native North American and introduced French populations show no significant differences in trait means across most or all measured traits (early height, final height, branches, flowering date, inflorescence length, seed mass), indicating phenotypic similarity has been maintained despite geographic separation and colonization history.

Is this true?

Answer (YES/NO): YES